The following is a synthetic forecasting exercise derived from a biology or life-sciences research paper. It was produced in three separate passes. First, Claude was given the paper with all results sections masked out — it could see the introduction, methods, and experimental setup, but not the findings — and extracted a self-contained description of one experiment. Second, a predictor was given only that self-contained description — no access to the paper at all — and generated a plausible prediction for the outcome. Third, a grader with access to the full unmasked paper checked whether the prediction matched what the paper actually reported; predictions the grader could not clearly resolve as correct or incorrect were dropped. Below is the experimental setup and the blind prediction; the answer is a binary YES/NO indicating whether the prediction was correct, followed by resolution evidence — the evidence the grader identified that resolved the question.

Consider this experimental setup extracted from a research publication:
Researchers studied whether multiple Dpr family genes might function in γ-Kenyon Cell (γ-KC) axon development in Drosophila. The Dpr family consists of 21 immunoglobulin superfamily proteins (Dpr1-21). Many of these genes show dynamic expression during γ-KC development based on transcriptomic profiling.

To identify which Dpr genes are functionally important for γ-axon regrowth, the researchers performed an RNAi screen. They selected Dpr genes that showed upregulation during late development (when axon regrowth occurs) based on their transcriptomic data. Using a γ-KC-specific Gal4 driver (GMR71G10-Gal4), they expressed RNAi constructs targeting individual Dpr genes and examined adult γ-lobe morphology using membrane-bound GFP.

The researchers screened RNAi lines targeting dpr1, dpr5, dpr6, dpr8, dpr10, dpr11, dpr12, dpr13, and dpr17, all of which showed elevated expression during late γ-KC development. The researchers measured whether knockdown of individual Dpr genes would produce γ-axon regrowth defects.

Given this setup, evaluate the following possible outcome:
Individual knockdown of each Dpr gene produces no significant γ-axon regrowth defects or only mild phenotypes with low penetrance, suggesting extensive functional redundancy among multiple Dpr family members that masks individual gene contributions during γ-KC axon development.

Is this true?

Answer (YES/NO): NO